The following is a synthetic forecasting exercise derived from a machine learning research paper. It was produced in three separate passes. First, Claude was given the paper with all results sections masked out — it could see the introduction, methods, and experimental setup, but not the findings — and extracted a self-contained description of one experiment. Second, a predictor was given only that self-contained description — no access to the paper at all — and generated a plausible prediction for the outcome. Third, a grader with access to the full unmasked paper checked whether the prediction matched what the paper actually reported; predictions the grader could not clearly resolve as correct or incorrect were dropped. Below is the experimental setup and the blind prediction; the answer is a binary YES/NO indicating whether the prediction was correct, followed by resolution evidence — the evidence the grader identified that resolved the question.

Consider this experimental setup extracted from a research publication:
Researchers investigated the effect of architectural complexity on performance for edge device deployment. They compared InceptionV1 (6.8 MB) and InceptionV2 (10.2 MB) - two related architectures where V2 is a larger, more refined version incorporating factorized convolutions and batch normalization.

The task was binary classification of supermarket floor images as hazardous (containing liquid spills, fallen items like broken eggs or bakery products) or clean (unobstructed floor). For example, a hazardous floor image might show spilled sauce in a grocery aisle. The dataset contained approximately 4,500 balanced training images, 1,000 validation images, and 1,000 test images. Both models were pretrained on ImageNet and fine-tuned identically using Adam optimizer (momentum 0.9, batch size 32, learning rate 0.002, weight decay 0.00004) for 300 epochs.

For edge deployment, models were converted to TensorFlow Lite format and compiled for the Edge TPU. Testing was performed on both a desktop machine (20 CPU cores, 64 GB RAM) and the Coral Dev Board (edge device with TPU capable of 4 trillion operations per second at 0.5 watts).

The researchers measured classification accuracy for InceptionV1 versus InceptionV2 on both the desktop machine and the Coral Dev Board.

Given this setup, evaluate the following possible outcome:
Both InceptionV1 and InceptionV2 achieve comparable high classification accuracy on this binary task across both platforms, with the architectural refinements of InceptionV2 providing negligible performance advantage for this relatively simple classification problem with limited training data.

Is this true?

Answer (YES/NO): NO